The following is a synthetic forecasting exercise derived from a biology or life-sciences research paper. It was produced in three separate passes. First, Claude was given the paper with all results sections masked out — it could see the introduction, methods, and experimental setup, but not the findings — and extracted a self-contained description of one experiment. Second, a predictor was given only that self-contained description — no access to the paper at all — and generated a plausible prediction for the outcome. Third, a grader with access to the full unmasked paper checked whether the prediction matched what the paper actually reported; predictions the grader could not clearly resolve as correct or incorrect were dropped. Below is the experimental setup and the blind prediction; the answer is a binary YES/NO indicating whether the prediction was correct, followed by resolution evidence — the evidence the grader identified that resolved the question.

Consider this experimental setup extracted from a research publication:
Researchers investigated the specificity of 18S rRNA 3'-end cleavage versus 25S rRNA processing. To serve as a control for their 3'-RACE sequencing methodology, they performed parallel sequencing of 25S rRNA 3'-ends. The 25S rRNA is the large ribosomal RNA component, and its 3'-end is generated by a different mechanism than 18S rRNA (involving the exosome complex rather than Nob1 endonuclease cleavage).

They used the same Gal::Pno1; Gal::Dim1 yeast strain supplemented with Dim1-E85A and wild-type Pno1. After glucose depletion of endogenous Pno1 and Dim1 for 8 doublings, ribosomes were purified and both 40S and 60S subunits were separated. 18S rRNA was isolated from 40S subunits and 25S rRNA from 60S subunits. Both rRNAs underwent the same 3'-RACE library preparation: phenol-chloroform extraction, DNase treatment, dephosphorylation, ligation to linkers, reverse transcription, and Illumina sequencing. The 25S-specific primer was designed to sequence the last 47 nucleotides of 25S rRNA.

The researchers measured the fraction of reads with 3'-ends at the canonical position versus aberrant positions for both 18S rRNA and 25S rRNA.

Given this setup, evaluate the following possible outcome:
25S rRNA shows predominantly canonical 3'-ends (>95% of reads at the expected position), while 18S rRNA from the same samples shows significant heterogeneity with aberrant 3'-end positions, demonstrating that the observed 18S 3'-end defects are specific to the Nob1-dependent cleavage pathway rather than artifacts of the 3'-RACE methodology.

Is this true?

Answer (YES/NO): NO